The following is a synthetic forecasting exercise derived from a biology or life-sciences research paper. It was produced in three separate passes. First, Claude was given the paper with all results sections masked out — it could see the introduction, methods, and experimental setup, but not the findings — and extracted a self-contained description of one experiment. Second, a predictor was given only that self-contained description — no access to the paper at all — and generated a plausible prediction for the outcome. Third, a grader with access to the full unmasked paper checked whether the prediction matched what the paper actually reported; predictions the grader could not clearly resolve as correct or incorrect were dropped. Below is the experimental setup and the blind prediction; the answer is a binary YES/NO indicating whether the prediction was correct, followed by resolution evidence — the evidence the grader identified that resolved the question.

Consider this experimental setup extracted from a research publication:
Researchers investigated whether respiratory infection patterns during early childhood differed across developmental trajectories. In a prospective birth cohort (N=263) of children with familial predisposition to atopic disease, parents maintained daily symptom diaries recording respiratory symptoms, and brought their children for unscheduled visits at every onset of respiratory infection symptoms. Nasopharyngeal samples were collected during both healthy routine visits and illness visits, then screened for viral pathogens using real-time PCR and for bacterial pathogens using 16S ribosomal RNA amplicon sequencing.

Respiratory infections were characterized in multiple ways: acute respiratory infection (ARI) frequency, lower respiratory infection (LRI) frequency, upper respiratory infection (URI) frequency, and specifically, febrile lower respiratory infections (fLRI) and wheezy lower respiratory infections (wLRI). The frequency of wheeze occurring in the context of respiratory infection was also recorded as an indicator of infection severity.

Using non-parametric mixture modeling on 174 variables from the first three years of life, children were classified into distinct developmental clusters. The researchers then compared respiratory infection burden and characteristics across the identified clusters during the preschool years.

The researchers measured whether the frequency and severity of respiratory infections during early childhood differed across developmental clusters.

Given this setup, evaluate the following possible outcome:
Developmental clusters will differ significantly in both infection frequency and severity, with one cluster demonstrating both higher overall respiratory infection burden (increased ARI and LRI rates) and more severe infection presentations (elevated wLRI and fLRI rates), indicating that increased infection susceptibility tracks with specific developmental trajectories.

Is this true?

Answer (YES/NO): YES